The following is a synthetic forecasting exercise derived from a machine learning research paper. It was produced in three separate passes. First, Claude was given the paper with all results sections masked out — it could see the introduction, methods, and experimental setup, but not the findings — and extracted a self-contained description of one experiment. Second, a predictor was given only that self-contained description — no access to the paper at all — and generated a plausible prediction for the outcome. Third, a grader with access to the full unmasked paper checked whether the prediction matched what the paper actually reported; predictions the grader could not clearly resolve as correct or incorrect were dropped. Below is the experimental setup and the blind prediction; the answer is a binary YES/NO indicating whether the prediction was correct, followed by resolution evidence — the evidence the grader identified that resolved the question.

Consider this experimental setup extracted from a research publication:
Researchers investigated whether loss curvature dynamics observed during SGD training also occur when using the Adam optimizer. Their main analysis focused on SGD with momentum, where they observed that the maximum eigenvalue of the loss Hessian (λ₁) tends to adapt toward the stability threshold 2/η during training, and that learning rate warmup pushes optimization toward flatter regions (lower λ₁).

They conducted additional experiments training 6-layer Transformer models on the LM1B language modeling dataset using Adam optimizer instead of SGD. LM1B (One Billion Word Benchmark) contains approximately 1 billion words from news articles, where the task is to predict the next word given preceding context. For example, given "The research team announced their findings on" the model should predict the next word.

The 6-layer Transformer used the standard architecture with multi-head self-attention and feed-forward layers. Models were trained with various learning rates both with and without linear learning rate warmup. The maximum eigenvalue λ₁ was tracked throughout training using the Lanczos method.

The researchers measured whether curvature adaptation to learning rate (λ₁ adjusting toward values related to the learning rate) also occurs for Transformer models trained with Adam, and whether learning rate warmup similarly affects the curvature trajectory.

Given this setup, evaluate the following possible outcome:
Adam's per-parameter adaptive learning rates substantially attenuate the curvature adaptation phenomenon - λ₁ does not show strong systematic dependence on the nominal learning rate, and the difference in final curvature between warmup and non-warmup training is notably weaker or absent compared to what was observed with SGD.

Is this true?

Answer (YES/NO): NO